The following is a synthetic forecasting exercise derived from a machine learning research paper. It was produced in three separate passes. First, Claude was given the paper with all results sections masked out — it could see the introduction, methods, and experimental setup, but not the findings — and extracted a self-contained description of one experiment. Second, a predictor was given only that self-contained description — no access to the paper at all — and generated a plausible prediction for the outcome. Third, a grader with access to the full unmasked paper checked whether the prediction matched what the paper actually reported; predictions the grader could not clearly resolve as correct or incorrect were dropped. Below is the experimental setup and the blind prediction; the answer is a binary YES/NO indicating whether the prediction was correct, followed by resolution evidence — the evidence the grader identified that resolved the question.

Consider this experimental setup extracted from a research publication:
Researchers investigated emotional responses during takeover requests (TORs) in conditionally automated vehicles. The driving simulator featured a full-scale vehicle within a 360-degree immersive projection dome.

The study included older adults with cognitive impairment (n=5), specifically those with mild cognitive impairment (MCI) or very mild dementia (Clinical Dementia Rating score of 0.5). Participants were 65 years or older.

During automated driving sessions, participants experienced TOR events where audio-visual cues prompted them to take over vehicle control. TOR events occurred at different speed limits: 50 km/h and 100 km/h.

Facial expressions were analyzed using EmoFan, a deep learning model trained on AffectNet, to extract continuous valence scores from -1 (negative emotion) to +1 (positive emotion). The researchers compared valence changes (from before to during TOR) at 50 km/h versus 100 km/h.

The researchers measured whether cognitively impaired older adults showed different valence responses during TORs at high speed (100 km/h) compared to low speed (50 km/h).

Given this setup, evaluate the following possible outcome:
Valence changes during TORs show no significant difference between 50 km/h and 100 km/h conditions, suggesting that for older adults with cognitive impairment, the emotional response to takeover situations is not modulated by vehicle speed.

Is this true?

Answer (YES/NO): NO